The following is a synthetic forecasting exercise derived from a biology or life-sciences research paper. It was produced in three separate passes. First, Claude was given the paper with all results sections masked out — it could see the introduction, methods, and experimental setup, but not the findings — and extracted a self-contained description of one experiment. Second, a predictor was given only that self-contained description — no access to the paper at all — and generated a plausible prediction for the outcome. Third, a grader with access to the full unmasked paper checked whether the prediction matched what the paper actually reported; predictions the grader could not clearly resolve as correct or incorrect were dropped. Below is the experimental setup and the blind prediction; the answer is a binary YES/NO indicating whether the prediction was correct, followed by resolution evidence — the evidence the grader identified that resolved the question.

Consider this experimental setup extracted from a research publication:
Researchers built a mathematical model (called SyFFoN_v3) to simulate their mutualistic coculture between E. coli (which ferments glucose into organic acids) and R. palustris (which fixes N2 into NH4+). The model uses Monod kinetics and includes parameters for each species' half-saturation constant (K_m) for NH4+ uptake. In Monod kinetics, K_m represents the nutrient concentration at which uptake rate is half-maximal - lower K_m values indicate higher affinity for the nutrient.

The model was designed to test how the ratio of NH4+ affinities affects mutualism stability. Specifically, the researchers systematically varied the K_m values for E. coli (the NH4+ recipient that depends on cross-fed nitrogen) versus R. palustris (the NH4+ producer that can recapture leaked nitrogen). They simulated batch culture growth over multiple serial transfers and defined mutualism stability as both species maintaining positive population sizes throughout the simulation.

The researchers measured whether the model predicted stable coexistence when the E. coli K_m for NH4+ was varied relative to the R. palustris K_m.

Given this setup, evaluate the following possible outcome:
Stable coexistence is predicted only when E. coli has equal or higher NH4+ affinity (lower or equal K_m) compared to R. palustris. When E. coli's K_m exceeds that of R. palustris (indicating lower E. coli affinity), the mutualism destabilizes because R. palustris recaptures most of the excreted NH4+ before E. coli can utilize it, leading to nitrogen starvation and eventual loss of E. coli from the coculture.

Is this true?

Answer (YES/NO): YES